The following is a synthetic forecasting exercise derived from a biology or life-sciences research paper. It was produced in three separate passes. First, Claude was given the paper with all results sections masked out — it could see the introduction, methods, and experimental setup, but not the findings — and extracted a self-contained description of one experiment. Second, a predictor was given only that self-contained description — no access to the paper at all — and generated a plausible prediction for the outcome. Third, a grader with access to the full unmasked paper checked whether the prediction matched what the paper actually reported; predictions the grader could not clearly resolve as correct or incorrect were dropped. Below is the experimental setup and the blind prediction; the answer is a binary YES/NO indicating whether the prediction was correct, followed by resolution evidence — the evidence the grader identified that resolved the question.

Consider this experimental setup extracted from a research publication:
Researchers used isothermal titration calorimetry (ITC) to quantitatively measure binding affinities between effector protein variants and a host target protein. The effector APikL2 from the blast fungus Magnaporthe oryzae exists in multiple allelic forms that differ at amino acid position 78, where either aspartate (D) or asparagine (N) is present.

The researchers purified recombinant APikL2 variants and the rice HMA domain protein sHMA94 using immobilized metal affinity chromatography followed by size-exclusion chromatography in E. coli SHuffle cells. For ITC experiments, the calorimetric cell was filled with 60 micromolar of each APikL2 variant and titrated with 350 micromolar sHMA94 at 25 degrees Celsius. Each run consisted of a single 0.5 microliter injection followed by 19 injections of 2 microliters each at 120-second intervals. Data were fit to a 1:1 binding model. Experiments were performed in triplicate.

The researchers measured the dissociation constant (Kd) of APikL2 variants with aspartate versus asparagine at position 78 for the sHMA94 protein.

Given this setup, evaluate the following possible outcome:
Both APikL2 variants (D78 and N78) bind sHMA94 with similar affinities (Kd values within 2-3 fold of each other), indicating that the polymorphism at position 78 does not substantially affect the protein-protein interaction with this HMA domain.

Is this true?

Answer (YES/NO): NO